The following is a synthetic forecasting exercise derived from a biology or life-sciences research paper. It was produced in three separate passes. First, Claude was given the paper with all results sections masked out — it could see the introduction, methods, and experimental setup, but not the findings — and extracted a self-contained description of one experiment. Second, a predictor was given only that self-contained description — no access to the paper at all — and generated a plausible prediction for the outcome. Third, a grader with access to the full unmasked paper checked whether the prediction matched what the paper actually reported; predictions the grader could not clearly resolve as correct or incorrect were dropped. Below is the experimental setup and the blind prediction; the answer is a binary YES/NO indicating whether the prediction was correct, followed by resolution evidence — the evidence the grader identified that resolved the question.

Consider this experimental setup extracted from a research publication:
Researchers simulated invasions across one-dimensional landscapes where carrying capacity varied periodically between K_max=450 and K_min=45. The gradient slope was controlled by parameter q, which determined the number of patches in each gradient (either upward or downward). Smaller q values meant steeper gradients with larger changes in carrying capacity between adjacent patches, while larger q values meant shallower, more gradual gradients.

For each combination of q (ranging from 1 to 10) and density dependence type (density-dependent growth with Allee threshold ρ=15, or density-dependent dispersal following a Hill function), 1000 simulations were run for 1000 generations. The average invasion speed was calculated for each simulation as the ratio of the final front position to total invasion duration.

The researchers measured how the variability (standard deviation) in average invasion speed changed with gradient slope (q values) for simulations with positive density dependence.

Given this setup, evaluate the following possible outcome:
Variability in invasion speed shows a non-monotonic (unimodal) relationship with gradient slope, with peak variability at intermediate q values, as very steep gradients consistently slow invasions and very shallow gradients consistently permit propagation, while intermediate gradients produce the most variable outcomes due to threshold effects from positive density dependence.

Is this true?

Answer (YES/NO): NO